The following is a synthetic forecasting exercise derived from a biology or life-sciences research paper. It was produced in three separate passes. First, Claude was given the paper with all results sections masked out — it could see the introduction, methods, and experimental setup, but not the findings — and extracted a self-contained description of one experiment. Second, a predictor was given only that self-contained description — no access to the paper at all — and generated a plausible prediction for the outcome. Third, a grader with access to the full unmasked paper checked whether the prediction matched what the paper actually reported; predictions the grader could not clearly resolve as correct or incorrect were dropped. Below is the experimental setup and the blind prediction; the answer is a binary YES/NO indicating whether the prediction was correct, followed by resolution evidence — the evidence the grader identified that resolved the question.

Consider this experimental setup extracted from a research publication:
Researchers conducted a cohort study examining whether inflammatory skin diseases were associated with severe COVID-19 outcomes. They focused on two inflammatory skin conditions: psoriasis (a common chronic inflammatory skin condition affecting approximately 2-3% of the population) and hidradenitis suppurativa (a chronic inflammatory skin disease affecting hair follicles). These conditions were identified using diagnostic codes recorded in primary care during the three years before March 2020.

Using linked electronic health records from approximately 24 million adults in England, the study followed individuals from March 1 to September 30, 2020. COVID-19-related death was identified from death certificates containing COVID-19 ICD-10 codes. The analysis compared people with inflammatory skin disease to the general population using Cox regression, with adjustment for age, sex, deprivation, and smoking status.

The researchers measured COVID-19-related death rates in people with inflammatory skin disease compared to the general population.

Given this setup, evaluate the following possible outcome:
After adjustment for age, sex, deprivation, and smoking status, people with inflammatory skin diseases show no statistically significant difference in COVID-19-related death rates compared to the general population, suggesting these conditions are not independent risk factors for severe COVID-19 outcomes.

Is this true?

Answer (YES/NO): NO